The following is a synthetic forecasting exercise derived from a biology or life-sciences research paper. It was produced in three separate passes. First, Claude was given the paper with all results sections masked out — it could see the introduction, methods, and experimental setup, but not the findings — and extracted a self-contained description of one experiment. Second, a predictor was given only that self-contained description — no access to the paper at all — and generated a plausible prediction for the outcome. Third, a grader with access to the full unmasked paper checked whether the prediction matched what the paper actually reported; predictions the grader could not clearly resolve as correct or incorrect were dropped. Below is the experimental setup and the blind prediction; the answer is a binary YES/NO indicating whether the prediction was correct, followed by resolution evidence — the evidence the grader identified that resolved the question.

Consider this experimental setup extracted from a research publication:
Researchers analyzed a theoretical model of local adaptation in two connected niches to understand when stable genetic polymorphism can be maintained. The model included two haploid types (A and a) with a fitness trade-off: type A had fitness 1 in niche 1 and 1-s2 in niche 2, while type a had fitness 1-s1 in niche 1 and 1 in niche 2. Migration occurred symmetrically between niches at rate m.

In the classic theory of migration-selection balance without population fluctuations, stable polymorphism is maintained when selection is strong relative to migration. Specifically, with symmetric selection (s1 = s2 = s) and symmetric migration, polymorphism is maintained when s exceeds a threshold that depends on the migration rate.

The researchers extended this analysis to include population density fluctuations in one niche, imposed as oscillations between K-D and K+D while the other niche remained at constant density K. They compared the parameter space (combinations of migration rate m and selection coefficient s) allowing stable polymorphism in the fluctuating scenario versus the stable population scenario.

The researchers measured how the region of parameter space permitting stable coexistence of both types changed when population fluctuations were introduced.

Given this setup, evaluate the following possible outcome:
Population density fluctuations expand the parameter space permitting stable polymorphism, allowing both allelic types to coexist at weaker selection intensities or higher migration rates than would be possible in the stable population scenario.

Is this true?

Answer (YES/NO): NO